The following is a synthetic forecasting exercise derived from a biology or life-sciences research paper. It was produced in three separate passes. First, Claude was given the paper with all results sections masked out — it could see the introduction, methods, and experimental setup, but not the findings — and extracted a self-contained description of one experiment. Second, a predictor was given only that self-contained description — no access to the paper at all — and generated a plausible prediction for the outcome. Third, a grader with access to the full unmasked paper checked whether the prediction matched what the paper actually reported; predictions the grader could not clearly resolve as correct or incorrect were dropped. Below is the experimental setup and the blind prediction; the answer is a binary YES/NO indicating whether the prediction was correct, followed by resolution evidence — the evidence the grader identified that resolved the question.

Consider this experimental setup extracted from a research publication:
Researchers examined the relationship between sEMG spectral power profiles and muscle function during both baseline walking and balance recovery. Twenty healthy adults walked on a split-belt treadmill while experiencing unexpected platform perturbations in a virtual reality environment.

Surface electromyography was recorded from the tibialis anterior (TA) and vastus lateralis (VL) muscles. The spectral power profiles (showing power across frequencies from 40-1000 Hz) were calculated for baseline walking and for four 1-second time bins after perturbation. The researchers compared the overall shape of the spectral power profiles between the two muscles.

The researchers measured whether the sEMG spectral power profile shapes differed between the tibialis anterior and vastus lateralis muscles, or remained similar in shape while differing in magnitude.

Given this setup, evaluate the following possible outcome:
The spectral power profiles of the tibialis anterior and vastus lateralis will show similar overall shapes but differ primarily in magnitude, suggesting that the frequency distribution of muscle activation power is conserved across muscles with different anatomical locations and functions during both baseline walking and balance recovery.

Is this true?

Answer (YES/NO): YES